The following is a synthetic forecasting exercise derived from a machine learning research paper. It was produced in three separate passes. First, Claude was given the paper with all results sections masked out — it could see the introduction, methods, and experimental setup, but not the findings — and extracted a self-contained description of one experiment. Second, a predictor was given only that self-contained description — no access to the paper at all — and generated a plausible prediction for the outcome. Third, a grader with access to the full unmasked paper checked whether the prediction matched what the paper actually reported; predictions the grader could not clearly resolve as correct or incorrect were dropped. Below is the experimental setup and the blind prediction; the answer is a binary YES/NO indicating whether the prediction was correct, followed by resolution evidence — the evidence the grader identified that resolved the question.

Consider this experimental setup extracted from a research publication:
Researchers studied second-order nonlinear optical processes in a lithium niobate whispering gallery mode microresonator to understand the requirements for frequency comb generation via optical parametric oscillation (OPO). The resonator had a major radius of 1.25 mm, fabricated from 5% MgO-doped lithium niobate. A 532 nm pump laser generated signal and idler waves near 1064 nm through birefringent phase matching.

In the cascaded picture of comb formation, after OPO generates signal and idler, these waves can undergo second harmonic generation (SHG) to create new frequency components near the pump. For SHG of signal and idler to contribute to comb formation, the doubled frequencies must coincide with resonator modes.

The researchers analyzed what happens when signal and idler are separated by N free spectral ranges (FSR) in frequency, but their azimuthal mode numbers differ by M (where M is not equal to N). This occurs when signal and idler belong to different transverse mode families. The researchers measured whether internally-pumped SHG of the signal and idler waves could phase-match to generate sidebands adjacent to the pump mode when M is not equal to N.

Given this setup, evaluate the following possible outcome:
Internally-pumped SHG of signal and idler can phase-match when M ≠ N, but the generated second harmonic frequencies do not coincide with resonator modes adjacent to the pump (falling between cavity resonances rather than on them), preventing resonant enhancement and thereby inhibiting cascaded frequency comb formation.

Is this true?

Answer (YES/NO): NO